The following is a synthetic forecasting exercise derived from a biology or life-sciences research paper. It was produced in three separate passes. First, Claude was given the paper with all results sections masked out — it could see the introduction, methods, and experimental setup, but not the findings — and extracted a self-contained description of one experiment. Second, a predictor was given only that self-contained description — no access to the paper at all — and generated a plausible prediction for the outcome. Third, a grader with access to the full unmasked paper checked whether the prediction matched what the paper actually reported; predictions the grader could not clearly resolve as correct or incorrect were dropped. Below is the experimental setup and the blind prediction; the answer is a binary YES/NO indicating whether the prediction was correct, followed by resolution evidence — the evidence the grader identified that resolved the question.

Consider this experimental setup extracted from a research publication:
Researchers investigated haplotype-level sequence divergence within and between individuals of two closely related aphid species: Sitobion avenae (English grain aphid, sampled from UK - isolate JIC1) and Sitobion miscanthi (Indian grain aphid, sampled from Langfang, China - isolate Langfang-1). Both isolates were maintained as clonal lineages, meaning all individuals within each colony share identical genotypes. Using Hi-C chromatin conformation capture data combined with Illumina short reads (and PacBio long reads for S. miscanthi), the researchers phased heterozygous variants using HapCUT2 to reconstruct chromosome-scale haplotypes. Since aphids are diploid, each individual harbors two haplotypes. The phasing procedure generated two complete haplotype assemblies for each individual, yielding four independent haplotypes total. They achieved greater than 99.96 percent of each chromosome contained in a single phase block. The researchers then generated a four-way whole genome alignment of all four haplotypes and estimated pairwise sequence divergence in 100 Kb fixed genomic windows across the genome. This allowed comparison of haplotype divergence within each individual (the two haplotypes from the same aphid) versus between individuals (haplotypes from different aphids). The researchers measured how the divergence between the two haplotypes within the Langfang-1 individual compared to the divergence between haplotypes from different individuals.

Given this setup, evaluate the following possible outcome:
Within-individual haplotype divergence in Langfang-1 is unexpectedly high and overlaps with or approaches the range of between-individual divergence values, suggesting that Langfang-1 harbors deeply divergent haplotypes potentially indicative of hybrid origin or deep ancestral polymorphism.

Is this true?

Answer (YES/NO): YES